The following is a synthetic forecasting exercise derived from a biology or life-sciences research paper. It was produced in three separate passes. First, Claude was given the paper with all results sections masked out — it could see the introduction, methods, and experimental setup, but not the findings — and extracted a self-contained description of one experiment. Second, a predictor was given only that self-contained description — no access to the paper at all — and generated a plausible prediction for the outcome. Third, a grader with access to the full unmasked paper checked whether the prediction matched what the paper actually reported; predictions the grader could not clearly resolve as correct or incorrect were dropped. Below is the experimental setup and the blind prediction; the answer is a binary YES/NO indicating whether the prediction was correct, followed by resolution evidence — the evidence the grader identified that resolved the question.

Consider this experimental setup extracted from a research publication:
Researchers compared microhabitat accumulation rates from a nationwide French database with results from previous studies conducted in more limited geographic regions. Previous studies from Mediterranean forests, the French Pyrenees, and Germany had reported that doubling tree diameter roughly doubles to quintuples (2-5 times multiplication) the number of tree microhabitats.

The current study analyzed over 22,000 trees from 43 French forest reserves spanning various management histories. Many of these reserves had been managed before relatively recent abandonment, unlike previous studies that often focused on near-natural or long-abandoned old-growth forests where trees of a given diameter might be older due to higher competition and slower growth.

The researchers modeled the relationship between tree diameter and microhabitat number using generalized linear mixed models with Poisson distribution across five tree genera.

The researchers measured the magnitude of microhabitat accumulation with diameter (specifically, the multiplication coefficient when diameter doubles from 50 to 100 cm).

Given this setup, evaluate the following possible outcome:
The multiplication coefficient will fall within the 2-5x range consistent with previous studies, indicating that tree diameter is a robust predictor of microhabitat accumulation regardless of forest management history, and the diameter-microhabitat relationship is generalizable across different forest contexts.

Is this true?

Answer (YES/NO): NO